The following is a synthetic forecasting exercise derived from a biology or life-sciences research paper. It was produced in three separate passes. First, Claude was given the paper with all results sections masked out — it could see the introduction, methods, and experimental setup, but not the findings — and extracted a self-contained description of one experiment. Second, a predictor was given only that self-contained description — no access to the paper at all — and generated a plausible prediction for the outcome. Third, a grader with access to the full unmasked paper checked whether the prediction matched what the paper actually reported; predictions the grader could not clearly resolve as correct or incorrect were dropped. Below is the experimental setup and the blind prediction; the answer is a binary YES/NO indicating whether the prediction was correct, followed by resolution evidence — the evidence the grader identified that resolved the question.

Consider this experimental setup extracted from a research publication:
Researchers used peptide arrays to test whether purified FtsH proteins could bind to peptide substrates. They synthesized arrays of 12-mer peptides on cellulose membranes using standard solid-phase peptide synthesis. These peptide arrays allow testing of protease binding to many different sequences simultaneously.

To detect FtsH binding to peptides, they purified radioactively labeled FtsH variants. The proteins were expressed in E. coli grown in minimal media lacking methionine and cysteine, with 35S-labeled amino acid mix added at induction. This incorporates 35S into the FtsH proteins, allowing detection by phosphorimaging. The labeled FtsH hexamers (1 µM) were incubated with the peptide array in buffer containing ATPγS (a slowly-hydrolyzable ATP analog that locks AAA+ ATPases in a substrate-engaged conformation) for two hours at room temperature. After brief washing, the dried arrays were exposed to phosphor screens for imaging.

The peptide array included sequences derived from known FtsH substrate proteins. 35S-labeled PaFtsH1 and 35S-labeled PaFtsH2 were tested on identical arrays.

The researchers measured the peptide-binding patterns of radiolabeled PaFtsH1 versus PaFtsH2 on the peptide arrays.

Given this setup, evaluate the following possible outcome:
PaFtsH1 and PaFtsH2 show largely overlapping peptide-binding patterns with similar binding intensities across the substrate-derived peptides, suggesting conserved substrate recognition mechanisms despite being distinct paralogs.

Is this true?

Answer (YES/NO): YES